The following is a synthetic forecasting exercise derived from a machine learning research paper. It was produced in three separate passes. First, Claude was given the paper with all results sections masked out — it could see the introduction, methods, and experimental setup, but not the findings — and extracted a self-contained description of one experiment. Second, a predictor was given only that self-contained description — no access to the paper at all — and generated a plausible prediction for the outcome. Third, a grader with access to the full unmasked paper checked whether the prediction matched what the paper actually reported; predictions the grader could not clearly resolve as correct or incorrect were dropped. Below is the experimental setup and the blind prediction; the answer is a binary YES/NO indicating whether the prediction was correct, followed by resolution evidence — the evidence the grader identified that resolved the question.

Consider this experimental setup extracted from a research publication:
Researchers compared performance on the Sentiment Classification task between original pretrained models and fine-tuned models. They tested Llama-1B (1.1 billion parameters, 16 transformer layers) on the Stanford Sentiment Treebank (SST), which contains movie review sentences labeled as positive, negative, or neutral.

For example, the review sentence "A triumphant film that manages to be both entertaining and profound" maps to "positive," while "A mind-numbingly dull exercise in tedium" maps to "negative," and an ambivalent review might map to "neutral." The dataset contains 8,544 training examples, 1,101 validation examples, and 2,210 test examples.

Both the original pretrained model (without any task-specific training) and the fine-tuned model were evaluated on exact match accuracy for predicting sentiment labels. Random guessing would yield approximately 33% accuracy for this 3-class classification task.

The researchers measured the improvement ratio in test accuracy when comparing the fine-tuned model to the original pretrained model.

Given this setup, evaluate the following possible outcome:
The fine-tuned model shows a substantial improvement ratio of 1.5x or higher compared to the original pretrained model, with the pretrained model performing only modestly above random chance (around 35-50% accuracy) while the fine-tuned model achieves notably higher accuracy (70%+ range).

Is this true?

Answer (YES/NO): NO